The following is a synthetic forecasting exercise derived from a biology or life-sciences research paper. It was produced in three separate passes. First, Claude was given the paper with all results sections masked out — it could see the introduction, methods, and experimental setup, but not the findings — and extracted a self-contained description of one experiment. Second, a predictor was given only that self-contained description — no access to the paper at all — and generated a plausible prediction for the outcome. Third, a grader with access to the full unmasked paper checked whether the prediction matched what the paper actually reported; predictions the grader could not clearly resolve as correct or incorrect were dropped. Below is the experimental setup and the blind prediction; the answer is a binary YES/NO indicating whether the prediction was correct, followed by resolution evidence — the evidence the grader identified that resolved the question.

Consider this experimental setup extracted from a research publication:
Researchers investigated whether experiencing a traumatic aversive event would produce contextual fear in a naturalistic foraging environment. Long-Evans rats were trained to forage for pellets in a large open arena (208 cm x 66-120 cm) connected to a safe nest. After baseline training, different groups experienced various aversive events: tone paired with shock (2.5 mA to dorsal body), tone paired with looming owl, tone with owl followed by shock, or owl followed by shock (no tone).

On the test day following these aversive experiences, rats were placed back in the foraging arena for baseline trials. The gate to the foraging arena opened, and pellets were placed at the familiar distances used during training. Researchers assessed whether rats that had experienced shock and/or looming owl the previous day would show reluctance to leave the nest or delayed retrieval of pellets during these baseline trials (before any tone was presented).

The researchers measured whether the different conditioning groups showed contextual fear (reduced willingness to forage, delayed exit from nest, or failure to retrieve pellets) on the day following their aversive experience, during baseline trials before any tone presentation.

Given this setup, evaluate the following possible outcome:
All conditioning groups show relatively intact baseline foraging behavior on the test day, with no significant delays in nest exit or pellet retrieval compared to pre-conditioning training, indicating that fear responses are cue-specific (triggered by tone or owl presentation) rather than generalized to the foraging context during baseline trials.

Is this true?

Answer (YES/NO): NO